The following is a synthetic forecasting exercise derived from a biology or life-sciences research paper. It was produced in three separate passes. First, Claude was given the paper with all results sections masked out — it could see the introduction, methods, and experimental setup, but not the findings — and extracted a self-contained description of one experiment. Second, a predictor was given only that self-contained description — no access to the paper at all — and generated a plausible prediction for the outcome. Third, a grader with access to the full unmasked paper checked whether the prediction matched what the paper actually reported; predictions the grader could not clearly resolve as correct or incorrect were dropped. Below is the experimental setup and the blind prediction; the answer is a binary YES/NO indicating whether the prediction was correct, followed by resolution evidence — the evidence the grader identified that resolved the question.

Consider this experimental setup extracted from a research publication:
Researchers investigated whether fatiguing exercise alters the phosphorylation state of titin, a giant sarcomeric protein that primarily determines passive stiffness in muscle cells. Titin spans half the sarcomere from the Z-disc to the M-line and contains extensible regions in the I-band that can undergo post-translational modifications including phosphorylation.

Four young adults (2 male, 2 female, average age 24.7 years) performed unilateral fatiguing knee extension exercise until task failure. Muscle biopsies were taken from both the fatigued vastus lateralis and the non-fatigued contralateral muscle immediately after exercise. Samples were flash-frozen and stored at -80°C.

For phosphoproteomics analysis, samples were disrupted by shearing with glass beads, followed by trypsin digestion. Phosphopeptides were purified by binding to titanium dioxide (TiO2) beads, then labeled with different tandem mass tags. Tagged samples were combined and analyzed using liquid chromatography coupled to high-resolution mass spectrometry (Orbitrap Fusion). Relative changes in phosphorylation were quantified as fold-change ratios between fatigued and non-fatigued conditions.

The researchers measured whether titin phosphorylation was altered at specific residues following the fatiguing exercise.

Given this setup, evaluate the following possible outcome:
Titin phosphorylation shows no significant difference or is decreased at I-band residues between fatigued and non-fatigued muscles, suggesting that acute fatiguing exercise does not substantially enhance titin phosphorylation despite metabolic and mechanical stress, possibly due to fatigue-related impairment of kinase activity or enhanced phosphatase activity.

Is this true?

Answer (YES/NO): NO